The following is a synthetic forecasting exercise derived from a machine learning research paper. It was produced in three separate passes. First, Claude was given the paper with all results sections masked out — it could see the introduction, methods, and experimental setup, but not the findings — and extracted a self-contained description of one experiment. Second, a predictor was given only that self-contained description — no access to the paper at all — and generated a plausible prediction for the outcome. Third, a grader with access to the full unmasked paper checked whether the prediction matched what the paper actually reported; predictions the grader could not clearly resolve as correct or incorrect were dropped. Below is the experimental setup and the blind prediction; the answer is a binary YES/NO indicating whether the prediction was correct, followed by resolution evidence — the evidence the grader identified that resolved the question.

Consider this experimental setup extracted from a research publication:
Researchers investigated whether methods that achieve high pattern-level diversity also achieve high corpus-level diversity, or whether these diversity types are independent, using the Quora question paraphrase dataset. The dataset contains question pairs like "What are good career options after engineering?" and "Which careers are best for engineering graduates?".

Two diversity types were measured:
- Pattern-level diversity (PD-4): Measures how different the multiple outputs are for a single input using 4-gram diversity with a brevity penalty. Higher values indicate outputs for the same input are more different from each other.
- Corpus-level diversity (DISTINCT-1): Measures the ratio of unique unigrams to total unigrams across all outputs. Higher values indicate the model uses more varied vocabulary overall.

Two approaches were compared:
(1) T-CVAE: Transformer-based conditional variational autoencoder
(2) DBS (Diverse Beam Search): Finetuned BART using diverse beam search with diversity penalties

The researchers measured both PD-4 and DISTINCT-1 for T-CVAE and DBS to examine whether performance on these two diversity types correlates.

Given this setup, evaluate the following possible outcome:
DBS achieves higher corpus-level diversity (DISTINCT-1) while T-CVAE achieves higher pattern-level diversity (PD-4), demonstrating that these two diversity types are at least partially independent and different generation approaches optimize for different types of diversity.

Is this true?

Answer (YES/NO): NO